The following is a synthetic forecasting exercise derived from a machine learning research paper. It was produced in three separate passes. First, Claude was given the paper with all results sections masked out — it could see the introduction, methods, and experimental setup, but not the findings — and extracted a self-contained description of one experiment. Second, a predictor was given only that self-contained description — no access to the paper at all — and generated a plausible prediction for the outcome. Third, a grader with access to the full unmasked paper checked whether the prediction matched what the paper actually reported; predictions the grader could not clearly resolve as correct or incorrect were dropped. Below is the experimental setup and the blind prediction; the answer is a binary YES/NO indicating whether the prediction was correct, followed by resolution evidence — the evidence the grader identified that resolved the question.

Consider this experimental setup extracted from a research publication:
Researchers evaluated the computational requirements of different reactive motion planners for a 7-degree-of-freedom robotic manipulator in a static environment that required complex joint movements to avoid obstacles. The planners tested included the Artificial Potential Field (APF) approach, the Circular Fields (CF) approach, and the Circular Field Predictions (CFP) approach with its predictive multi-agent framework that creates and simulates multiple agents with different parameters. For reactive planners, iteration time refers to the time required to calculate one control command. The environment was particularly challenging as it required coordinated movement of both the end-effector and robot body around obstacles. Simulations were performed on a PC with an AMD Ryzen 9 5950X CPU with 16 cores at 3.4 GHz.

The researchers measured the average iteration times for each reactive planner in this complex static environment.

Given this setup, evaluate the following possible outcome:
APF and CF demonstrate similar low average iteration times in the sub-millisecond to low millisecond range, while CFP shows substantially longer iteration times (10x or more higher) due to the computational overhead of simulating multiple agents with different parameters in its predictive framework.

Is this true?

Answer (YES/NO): NO